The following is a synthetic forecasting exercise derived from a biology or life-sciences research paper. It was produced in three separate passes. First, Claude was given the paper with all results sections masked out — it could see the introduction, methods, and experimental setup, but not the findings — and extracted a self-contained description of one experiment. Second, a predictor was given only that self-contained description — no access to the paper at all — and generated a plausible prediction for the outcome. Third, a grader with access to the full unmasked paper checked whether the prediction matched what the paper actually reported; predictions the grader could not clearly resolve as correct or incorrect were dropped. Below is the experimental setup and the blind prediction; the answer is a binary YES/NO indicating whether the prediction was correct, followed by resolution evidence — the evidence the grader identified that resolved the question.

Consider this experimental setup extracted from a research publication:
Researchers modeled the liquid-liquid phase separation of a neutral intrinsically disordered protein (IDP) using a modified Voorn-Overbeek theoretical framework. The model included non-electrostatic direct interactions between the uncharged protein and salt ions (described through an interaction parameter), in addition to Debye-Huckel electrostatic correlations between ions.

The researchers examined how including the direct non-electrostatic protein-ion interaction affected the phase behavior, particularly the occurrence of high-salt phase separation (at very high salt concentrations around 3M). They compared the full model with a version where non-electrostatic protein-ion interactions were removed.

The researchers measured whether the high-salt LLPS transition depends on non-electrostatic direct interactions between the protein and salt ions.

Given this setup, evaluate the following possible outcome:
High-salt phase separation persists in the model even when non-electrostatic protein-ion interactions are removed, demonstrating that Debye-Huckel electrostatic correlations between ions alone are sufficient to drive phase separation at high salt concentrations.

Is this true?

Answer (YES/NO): NO